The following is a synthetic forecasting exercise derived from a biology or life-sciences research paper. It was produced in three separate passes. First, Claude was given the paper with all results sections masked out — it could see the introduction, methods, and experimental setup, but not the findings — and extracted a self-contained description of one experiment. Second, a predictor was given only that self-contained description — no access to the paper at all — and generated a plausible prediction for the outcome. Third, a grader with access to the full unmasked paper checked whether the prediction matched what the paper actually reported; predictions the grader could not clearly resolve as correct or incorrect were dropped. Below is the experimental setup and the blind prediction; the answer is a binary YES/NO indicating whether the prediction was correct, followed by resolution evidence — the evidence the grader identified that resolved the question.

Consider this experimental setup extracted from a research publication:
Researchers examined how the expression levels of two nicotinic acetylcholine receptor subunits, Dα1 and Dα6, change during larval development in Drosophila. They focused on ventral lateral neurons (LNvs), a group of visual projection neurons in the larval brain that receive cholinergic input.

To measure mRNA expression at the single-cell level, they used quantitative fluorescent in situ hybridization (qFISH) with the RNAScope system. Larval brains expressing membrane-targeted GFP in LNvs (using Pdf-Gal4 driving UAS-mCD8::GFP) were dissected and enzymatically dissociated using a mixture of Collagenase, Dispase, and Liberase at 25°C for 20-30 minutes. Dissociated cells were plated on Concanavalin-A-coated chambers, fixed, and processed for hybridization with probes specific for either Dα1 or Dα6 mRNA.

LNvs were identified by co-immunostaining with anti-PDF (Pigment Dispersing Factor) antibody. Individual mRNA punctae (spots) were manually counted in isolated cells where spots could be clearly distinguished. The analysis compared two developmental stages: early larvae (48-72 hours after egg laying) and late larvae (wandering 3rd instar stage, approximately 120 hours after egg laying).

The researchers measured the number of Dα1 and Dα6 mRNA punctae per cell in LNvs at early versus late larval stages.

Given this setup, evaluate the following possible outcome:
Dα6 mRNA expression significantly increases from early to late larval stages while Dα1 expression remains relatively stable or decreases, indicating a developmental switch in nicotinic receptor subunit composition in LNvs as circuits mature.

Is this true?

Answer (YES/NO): NO